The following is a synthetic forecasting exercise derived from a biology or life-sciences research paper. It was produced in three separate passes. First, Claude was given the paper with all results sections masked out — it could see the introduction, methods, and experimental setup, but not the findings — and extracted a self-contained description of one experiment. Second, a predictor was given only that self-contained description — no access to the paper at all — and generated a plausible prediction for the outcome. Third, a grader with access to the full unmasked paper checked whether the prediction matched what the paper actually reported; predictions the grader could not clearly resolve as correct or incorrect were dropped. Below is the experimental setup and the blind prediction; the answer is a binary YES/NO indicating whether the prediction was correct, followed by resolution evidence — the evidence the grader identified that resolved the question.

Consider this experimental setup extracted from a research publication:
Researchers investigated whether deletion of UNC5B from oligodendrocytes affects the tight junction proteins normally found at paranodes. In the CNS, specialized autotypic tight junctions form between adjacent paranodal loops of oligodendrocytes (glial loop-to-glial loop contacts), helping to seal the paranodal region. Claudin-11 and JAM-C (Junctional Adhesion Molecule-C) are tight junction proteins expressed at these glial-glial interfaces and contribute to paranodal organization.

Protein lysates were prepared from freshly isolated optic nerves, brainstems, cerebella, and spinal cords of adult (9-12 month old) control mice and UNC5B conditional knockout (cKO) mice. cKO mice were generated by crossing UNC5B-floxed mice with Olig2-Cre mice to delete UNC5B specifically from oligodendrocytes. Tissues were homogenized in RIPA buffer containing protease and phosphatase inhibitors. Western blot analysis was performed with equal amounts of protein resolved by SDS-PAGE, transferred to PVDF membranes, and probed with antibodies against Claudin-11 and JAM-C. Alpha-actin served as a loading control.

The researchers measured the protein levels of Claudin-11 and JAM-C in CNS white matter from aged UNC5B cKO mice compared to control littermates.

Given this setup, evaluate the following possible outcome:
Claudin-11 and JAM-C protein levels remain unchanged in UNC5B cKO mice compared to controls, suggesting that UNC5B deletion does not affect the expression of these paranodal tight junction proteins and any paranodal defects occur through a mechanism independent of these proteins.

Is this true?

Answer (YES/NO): NO